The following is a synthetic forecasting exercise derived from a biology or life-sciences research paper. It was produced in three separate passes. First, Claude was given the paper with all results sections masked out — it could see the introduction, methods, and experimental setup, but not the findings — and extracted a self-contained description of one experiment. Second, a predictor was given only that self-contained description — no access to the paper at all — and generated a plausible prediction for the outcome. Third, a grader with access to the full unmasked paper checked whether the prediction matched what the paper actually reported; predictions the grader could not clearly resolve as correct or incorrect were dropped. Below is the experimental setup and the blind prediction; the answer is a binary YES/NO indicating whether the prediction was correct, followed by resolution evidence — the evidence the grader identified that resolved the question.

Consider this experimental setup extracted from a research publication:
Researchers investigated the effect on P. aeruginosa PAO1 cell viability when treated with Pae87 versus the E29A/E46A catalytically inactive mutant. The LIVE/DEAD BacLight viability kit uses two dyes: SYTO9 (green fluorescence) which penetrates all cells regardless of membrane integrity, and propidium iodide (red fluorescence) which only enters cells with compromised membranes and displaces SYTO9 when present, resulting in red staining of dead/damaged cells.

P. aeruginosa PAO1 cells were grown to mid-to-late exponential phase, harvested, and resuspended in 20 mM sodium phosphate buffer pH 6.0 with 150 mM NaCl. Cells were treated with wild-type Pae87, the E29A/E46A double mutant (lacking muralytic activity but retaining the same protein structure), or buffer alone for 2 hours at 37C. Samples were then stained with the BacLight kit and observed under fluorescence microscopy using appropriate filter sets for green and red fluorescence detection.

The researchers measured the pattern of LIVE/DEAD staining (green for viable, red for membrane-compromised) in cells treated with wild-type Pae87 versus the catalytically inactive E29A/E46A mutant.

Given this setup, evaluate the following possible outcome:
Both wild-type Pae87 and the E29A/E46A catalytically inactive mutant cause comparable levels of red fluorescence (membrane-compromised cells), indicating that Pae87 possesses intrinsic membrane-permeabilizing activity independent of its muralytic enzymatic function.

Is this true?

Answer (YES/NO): YES